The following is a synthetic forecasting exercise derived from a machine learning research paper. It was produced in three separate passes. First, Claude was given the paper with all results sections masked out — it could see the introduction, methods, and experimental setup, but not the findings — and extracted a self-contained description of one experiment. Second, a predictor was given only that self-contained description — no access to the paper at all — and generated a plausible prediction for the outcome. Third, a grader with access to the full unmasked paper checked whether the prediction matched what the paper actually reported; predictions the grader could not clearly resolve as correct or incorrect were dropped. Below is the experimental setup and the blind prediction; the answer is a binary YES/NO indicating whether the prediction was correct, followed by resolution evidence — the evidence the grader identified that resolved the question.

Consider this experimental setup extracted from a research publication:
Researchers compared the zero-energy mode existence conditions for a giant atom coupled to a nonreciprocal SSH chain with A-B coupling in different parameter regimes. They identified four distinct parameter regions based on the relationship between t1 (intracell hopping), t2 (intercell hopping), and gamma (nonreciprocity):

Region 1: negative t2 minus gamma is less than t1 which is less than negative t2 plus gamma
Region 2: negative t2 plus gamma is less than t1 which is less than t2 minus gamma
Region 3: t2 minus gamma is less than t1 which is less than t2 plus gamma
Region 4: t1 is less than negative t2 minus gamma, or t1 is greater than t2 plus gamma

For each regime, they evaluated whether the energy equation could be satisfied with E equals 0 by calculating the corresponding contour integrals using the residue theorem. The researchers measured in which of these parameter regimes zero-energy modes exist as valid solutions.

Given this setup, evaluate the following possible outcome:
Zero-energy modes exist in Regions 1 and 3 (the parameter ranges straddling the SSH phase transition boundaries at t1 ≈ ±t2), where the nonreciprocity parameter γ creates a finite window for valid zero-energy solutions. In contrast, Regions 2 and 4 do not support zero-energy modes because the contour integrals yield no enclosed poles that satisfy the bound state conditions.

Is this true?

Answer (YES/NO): NO